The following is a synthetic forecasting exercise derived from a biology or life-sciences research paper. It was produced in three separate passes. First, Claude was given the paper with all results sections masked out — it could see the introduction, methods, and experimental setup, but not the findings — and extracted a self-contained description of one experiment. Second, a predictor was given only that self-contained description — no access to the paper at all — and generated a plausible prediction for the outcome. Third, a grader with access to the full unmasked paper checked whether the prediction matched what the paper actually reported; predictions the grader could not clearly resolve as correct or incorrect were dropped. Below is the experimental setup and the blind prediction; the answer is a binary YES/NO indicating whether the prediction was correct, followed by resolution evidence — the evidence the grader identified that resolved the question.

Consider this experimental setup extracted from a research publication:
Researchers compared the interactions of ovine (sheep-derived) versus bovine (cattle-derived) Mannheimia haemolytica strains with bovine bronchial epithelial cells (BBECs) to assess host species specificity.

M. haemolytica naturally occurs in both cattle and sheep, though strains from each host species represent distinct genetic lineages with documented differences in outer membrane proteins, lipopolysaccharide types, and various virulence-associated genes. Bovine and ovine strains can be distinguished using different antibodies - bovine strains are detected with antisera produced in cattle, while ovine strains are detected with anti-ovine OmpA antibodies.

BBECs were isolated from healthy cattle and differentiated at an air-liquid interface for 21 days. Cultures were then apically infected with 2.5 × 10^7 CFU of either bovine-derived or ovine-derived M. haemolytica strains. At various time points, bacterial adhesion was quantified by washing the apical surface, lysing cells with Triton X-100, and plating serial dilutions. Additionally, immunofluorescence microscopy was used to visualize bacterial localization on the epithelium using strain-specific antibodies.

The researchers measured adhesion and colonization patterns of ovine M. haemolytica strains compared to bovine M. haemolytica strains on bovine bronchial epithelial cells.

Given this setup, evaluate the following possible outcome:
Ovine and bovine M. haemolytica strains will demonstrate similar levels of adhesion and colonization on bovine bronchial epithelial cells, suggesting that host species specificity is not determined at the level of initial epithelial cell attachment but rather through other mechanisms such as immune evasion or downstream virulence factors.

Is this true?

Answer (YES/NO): NO